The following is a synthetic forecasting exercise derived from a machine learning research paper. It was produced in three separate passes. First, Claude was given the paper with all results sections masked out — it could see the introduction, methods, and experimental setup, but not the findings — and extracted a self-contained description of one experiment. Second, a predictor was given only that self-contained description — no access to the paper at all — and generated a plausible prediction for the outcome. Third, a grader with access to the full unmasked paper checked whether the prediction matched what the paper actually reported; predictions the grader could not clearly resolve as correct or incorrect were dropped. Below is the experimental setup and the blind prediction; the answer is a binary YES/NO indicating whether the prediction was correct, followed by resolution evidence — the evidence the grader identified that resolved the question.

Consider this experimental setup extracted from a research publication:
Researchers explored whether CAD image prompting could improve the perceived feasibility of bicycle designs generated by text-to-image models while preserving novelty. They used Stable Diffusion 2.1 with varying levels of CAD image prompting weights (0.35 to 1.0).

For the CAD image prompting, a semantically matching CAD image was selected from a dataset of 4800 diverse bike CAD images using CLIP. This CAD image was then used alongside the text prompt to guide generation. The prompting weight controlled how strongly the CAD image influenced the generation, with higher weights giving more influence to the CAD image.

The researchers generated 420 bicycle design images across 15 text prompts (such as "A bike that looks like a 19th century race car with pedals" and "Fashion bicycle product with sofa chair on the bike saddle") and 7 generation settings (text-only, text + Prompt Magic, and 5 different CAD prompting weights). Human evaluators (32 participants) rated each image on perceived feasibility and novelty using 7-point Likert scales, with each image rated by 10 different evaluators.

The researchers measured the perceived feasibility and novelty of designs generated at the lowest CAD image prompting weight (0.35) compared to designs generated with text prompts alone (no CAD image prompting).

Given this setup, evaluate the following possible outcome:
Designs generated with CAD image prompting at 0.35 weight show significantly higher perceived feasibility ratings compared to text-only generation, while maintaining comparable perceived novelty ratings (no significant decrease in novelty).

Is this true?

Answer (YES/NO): YES